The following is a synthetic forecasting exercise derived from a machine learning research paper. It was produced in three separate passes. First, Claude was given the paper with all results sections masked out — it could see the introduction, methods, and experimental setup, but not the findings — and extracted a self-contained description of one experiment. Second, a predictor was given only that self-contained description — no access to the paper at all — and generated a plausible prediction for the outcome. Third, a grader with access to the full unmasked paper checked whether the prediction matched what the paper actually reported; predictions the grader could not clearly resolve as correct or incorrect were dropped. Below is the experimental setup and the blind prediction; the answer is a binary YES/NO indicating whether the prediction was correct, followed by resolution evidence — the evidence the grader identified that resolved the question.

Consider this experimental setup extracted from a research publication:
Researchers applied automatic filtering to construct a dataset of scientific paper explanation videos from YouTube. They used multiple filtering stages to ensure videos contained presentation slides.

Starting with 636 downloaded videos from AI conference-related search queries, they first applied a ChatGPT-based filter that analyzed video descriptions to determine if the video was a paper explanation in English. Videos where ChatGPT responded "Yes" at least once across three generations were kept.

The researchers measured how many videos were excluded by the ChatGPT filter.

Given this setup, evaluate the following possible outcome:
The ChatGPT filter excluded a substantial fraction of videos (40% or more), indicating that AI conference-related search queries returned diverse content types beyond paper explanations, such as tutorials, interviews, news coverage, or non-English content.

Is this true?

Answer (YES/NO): YES